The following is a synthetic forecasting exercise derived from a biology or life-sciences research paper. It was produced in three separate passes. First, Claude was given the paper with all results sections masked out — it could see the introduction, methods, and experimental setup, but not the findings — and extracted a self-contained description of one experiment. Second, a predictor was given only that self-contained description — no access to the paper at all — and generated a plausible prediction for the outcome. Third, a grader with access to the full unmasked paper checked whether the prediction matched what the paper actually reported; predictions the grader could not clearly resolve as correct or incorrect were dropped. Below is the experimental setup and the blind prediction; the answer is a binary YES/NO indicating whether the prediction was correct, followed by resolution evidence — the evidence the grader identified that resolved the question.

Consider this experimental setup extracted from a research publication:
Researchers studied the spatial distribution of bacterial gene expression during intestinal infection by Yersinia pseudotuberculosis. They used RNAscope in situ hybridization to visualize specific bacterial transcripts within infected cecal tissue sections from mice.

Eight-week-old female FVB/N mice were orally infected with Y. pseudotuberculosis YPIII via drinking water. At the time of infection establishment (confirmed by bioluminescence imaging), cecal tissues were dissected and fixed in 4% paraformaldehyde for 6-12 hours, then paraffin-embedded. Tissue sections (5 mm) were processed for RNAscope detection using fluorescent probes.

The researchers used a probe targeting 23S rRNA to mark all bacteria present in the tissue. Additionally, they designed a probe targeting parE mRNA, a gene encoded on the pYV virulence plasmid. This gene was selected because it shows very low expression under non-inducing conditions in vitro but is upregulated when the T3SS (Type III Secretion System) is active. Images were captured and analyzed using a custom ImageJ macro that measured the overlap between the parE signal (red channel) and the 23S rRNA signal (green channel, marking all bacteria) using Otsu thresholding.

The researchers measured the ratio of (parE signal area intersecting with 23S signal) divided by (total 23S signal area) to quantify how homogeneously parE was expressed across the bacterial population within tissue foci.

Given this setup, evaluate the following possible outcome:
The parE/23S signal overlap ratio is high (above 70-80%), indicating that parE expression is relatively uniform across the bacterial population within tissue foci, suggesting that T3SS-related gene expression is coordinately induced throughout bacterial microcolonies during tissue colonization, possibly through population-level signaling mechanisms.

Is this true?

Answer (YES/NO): NO